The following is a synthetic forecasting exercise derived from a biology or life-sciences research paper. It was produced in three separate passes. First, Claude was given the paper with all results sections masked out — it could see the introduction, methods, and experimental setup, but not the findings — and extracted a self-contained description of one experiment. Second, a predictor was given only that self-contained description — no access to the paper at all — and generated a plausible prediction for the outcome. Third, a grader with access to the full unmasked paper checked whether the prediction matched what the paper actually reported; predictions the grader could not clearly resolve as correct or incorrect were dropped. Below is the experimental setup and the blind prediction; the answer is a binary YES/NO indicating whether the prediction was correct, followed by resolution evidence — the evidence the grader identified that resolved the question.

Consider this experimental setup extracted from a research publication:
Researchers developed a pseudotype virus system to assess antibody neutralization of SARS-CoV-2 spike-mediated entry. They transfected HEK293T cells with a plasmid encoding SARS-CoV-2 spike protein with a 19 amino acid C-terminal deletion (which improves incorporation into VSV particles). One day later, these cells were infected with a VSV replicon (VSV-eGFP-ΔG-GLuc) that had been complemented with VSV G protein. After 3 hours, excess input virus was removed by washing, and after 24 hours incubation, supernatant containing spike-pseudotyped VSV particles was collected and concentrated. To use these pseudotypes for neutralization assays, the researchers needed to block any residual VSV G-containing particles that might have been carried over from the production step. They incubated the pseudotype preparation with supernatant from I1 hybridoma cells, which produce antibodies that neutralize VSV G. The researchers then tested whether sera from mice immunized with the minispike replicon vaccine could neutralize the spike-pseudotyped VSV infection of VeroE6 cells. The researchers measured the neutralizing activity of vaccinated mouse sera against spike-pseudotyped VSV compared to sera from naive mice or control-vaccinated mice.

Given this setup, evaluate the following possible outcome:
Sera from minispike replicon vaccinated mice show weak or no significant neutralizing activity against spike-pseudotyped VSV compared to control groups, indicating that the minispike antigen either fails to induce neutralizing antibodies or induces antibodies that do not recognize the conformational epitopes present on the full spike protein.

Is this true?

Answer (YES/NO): NO